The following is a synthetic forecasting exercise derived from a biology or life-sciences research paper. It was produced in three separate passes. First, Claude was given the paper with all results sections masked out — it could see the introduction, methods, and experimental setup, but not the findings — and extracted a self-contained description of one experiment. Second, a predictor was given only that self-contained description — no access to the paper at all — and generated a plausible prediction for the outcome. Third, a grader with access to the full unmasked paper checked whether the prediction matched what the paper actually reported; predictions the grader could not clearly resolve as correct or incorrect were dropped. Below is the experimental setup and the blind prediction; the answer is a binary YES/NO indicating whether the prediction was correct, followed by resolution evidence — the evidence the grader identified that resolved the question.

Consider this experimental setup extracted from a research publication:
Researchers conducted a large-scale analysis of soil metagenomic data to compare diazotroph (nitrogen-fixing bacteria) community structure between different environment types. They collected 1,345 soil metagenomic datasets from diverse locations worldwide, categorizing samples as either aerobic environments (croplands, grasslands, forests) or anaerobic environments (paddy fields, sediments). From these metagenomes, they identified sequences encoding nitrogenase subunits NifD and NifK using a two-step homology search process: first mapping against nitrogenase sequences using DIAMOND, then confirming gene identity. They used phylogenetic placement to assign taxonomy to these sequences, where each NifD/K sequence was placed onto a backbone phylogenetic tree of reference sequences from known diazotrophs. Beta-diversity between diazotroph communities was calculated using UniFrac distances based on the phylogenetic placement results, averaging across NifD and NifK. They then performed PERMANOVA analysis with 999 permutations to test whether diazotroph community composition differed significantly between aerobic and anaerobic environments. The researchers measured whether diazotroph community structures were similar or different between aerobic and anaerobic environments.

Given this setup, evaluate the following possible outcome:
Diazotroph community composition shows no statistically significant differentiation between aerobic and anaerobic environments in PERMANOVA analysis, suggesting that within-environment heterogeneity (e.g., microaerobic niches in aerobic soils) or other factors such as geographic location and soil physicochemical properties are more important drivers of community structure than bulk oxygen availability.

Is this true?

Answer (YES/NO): NO